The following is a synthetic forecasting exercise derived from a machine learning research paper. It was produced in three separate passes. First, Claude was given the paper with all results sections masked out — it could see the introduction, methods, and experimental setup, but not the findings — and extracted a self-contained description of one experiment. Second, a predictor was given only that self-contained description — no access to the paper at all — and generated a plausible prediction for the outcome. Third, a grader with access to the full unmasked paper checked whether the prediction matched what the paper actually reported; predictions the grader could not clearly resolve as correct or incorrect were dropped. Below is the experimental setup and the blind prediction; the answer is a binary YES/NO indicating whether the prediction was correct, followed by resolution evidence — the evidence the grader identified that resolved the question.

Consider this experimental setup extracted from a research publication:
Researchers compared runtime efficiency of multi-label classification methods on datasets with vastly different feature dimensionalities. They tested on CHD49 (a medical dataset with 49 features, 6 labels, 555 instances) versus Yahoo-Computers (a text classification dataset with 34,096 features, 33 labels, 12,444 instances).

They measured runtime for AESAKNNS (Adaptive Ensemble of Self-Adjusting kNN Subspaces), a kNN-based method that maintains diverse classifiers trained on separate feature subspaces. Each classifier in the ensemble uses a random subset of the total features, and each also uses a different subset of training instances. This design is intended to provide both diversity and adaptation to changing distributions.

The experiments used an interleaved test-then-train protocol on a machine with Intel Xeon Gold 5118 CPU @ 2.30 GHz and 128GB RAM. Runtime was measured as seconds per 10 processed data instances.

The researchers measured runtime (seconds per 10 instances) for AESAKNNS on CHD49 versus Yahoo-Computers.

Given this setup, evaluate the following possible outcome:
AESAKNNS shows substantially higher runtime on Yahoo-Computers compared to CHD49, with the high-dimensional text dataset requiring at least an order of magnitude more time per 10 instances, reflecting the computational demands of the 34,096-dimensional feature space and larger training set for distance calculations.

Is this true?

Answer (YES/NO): YES